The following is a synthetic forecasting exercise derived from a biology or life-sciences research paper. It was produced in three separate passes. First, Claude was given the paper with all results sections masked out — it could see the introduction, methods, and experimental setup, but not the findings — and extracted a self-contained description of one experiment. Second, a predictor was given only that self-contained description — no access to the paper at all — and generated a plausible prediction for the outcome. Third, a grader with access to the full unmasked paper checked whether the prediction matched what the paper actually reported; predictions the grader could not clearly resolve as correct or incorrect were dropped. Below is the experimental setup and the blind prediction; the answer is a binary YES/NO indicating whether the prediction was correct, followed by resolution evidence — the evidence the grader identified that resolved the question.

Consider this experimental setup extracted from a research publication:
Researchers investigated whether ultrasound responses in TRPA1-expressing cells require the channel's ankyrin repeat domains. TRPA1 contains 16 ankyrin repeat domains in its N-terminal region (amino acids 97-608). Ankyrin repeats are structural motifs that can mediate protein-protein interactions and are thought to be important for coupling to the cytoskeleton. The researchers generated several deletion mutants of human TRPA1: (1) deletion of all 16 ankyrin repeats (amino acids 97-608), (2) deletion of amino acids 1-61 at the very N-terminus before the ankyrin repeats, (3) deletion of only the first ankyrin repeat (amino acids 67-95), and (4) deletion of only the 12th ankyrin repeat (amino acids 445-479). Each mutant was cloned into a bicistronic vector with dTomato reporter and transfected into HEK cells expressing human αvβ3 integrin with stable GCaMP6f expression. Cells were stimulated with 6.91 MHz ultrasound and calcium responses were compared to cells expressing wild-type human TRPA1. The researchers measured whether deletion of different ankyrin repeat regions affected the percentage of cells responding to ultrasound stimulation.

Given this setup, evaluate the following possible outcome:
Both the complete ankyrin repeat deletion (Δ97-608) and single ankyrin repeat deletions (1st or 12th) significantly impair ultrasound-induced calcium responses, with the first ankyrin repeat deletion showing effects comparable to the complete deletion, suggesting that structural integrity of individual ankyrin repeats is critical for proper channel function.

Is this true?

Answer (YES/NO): NO